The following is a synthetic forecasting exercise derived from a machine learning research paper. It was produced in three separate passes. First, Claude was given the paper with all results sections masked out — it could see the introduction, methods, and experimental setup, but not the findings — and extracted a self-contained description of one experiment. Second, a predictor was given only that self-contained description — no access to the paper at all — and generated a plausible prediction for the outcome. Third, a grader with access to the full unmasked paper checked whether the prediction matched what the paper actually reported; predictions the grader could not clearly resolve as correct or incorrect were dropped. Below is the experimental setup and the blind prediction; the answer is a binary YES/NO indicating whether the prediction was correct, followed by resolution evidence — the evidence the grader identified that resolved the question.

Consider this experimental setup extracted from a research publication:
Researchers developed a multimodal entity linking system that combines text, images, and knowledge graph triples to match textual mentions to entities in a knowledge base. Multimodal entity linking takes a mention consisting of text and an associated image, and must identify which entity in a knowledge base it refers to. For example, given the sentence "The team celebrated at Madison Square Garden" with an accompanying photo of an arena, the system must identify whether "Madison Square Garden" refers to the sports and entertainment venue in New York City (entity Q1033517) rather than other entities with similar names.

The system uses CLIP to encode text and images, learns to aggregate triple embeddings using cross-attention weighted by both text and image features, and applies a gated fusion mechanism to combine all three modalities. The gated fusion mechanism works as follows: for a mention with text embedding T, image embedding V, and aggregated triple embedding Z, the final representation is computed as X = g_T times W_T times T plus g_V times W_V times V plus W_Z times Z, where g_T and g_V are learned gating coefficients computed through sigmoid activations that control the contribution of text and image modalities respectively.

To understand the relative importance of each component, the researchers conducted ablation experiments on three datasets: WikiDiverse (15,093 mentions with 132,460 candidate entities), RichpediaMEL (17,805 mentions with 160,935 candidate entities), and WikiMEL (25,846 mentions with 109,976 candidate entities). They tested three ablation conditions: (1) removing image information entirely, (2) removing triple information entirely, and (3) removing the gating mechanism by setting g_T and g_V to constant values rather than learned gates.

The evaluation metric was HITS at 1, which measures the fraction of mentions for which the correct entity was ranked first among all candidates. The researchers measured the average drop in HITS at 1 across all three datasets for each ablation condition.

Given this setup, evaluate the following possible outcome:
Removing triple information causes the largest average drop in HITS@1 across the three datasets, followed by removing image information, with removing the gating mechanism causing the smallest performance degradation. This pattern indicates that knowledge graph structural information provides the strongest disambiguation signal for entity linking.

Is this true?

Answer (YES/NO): NO